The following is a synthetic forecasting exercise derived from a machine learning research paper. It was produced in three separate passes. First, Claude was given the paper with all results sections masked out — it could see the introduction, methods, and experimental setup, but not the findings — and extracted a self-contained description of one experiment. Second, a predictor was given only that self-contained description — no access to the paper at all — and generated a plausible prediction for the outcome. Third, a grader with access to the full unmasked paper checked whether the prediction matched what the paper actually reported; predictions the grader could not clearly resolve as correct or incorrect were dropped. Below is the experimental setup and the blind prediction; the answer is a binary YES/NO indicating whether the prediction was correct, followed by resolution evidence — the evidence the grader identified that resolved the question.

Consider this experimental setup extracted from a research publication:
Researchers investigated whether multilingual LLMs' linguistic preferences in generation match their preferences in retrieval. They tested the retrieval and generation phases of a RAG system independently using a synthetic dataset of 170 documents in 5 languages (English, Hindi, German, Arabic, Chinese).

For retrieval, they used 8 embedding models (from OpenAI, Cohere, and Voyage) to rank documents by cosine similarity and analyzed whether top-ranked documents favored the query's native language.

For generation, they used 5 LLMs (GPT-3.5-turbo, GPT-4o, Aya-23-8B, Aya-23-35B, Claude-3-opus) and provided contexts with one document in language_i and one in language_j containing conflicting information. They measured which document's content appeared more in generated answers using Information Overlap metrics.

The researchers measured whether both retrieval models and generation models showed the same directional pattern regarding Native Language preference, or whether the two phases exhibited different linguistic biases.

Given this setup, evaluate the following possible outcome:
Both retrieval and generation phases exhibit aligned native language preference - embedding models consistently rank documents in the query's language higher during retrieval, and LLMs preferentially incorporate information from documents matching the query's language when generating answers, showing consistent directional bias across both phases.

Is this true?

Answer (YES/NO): YES